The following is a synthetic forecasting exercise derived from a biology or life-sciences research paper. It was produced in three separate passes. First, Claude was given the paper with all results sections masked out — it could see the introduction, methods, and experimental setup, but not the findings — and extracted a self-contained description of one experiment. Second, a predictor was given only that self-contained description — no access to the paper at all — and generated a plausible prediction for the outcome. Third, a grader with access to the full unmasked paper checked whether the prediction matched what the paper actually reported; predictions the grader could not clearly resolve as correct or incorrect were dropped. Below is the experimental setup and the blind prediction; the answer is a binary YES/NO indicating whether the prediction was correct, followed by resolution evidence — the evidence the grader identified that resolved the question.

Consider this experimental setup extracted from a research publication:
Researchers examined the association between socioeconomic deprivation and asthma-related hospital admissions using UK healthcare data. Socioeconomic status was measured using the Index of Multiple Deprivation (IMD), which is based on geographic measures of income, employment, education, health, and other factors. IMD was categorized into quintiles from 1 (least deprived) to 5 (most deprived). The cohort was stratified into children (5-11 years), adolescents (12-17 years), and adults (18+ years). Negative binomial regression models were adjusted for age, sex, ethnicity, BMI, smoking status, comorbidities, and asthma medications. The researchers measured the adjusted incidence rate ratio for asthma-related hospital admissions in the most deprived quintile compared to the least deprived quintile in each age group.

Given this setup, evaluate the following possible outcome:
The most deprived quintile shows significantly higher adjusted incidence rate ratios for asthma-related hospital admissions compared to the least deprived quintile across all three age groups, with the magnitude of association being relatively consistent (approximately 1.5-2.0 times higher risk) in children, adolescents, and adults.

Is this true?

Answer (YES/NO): NO